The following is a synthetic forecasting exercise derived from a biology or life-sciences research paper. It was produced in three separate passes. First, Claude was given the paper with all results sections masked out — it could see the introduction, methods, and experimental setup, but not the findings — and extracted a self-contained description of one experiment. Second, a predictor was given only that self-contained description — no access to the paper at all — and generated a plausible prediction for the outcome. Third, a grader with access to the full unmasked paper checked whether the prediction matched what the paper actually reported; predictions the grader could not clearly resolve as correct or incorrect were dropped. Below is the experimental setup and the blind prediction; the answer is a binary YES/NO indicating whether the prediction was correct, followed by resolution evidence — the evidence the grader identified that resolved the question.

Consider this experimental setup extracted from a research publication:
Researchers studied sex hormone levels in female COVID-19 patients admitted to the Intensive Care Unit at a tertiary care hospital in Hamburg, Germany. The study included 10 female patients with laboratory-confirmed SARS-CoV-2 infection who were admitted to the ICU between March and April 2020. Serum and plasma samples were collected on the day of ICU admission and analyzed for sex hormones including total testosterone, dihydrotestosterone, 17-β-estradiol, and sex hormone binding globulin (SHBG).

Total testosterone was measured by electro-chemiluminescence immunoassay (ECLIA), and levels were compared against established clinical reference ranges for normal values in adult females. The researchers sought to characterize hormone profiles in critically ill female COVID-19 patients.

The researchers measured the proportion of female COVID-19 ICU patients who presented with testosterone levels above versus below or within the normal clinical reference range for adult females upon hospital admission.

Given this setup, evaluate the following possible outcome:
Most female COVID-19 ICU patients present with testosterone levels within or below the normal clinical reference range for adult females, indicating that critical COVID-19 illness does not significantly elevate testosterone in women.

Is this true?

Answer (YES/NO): NO